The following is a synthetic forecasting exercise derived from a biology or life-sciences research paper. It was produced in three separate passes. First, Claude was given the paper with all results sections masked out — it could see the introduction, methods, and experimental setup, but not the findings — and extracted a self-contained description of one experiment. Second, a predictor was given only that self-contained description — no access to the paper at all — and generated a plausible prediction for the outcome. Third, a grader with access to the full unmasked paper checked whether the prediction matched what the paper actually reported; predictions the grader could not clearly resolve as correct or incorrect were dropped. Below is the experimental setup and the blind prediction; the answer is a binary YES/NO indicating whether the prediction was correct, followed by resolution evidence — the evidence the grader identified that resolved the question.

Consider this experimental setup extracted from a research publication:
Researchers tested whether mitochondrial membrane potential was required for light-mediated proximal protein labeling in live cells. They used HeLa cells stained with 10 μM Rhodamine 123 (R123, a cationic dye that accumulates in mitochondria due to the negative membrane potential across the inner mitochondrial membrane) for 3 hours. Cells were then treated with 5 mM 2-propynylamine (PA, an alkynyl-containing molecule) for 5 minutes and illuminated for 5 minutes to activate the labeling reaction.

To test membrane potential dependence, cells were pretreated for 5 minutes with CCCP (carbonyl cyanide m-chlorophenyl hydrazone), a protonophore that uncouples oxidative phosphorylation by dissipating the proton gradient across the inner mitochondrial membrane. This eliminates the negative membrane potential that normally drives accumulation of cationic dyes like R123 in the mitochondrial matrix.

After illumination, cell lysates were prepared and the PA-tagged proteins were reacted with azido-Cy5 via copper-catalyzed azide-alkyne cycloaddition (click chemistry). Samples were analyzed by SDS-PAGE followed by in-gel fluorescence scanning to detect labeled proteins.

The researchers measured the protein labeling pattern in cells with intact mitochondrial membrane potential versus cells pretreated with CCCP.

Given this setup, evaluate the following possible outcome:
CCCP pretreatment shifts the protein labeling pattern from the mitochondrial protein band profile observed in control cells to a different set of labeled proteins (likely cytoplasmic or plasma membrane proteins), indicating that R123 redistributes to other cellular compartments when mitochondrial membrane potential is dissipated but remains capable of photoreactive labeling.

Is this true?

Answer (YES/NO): NO